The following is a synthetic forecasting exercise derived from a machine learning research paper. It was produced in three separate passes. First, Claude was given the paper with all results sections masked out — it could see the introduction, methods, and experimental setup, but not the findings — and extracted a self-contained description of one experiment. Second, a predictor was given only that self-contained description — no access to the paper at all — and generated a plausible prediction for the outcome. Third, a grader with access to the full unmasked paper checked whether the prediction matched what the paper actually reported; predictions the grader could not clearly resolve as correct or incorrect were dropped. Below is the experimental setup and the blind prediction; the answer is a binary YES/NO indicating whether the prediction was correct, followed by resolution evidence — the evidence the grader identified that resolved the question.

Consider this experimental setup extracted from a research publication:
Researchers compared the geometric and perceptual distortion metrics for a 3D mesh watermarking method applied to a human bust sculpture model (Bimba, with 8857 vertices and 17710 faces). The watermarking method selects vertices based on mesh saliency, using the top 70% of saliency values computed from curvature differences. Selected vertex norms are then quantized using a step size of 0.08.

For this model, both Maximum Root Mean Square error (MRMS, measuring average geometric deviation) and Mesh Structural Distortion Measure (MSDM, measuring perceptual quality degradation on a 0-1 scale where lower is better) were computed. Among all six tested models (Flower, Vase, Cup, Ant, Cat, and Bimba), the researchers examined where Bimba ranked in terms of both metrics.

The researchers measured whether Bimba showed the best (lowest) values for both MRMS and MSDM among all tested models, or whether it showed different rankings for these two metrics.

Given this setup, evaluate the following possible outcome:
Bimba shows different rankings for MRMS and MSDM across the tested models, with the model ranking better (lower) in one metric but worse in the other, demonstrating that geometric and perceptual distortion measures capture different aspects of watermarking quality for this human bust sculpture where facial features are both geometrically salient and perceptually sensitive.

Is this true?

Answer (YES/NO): NO